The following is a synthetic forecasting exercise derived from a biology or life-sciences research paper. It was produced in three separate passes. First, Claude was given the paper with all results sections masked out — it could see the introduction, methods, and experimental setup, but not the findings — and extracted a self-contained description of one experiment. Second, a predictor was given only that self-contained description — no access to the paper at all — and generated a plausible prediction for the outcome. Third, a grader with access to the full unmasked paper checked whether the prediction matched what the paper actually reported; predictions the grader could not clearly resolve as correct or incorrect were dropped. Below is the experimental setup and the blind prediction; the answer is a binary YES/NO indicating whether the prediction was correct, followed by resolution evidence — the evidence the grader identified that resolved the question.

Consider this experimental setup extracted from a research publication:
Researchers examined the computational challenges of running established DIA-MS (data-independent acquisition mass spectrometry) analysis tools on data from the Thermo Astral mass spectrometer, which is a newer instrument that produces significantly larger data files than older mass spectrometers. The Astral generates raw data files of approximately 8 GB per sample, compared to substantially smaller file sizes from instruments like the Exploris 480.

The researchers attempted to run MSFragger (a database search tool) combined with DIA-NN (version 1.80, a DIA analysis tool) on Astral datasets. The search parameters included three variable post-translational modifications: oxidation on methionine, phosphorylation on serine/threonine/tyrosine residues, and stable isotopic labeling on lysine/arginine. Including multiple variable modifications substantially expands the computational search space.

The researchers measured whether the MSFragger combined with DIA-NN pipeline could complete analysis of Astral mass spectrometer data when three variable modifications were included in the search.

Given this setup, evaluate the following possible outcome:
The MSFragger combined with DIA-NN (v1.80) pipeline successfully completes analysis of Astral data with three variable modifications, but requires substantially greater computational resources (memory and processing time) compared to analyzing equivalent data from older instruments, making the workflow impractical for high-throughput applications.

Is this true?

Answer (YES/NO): NO